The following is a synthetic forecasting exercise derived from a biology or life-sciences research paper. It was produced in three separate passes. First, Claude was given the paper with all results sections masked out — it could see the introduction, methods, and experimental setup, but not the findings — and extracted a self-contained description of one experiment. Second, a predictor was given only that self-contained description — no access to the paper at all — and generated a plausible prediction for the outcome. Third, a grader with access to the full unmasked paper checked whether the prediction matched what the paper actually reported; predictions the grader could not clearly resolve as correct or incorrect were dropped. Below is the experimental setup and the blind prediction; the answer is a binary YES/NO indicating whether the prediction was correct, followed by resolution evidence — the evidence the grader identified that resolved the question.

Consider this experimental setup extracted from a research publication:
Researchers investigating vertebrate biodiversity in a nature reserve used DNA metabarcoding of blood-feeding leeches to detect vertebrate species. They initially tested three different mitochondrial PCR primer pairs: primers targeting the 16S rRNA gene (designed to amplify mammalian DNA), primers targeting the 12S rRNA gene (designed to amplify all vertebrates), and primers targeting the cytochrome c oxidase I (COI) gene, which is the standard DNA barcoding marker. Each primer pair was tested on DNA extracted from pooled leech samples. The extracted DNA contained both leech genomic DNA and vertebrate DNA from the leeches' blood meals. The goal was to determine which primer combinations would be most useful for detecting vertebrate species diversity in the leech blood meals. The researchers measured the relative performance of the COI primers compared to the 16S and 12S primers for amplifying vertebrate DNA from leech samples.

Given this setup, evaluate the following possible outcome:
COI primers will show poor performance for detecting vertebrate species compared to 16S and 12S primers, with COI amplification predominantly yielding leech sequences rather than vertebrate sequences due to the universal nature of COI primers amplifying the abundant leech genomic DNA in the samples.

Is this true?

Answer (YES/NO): YES